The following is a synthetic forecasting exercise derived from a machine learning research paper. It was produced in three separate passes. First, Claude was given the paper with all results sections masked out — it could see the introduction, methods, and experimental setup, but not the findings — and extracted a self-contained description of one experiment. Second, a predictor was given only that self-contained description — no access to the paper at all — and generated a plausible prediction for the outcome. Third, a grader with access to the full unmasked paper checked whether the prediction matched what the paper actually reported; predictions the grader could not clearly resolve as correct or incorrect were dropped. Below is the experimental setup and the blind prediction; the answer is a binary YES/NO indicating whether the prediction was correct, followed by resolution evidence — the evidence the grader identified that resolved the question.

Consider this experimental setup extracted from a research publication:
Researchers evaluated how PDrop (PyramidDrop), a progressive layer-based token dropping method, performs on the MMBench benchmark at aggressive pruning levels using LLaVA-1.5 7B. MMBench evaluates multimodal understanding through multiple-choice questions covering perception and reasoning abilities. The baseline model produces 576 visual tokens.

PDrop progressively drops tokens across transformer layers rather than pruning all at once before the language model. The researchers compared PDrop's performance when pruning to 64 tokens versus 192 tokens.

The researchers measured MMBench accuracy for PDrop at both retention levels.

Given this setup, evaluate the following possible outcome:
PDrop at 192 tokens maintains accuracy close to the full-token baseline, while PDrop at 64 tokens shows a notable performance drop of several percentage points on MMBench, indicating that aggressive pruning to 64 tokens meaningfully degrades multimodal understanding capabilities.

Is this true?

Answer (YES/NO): NO